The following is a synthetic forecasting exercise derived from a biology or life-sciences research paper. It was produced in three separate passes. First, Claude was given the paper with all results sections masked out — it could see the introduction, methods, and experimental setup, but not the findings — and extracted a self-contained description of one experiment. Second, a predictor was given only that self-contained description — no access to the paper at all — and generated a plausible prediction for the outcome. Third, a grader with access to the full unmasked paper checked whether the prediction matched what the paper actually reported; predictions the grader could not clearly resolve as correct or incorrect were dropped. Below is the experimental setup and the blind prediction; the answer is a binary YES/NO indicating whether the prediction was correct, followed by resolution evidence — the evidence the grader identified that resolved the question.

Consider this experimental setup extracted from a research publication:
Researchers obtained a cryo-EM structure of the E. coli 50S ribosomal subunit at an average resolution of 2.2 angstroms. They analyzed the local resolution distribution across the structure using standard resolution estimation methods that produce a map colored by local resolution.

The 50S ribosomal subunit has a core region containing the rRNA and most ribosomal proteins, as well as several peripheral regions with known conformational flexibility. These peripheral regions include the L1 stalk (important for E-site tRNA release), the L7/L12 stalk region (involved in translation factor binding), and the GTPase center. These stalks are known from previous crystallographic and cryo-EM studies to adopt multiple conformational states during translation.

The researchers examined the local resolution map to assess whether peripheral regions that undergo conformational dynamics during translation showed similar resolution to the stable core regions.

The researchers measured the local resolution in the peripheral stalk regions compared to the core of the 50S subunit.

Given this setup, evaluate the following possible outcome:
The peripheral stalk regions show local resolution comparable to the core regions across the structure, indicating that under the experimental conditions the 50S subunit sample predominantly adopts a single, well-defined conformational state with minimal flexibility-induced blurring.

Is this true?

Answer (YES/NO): NO